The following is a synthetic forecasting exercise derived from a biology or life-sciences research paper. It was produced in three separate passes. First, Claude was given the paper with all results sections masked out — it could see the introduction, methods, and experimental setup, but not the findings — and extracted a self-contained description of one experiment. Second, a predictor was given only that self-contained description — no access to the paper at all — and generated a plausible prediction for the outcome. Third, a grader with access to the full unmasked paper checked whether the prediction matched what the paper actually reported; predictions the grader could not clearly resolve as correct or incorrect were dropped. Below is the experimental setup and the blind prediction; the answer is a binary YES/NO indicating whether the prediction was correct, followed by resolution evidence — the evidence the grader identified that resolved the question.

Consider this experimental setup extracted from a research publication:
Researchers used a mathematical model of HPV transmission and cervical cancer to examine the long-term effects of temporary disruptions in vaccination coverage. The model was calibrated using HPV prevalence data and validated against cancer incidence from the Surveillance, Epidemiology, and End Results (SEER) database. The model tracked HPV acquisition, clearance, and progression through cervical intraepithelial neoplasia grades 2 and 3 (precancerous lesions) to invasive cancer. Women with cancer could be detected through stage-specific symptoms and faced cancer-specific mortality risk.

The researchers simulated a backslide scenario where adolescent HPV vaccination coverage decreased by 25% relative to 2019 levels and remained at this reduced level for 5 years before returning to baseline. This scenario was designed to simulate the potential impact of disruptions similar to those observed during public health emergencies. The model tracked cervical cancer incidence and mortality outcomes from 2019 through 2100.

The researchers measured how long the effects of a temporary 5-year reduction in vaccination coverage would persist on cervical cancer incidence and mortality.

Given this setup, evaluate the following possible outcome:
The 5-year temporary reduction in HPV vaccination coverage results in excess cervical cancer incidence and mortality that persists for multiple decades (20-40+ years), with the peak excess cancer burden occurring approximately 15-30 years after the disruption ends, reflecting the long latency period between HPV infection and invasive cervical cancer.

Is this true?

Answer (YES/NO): NO